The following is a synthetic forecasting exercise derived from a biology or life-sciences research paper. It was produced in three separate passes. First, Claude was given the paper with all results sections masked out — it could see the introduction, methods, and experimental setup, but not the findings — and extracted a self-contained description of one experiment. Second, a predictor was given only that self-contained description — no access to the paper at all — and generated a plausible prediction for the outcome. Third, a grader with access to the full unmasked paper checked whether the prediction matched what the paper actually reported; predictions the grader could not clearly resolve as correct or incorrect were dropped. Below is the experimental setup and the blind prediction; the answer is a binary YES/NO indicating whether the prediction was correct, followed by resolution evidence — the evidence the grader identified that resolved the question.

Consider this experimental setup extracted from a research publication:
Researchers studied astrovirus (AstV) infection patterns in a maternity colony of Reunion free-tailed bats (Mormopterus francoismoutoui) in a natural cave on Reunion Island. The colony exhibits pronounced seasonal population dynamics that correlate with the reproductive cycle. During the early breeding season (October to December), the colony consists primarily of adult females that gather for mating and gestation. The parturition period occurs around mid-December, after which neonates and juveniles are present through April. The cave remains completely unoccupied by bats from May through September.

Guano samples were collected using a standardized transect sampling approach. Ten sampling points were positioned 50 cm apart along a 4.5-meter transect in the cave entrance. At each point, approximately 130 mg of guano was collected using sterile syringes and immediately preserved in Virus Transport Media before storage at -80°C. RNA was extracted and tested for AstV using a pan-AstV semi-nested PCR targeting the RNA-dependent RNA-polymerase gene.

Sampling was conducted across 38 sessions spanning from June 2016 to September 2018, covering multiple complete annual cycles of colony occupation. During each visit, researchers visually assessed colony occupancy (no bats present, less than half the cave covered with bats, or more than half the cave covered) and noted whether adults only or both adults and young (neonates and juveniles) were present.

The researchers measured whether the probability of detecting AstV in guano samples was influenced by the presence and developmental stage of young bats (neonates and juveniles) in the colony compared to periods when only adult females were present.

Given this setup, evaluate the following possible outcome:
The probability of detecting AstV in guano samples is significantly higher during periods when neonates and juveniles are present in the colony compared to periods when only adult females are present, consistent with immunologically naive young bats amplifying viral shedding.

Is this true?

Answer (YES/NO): YES